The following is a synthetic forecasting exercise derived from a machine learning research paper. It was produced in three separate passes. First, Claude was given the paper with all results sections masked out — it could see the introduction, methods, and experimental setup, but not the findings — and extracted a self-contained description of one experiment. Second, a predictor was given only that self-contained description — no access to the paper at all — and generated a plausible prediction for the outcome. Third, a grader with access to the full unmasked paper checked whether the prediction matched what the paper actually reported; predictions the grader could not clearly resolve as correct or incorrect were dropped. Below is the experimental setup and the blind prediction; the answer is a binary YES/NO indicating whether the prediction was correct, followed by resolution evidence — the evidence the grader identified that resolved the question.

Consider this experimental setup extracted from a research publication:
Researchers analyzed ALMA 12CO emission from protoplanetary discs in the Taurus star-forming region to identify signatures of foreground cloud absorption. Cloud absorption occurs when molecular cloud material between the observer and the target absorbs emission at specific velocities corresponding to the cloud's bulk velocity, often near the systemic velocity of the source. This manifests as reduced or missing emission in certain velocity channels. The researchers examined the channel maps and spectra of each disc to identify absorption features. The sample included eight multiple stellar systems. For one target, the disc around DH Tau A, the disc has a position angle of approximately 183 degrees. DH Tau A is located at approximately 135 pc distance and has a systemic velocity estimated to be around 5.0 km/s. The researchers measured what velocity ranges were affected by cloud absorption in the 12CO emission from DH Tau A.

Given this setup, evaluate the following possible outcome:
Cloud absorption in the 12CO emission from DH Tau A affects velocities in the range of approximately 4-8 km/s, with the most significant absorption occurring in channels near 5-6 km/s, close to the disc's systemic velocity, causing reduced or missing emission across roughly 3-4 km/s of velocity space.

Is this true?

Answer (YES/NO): NO